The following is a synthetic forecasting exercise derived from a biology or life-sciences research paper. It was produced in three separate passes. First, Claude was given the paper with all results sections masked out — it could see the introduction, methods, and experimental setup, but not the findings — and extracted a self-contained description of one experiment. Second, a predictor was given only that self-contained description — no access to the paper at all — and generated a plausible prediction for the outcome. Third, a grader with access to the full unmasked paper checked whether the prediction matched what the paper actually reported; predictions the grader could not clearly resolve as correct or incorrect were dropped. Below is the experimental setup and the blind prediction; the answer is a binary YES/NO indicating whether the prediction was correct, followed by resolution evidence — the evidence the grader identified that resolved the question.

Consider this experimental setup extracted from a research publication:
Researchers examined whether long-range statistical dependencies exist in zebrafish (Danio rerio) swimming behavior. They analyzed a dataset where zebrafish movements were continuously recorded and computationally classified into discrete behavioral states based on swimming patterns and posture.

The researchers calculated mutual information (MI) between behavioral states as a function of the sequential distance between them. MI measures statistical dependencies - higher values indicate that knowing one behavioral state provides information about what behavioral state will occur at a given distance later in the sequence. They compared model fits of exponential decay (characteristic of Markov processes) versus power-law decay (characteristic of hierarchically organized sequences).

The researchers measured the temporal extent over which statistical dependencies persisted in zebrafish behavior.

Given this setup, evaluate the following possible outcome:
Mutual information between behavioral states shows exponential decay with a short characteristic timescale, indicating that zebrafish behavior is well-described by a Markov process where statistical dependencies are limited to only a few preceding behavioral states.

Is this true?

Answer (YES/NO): NO